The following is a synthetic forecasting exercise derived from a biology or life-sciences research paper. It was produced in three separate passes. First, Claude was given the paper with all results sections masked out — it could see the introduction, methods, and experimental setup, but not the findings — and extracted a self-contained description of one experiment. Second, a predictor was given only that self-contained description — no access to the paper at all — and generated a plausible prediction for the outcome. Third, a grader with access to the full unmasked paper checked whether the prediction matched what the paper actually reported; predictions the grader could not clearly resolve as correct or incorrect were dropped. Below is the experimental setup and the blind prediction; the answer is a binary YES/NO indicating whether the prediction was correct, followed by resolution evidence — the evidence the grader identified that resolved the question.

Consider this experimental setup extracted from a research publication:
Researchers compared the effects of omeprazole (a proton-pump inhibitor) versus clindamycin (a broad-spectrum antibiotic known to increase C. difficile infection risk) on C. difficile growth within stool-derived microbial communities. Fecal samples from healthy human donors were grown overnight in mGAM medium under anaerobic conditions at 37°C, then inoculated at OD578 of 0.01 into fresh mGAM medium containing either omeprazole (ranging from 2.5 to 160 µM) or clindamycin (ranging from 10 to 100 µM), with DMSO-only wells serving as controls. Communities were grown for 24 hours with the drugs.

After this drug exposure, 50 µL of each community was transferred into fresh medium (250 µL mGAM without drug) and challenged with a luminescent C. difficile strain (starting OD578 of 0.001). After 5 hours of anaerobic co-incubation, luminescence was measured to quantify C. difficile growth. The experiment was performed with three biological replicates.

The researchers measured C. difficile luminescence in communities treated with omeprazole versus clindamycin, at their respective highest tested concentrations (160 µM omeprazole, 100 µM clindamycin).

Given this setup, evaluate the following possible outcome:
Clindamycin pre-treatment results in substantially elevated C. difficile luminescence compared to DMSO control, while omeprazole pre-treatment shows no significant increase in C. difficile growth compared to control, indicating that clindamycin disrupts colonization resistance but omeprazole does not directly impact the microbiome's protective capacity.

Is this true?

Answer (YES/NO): YES